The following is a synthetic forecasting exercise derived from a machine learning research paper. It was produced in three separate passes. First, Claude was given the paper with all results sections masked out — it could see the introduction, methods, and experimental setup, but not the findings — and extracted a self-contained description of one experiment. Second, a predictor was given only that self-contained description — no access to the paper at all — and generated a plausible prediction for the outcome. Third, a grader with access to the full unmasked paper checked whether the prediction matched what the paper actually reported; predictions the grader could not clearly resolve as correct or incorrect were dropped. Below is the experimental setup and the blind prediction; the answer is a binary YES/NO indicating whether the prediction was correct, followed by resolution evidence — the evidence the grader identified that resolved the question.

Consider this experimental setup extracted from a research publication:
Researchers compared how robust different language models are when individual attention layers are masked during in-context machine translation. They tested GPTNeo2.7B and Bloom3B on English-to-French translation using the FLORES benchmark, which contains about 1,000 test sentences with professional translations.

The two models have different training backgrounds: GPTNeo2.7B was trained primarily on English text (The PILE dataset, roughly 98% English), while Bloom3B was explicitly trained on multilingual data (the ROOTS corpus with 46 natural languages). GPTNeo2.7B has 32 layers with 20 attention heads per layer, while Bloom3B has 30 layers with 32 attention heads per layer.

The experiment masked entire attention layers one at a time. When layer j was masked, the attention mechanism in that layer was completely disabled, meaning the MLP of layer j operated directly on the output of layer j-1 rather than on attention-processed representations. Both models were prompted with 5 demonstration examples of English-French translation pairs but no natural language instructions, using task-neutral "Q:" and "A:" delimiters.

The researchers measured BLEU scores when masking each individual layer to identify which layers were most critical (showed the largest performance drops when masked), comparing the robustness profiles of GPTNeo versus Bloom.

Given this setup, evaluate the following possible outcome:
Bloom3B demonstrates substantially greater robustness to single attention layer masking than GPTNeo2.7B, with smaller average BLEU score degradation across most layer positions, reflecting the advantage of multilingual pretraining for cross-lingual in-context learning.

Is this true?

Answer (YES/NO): NO